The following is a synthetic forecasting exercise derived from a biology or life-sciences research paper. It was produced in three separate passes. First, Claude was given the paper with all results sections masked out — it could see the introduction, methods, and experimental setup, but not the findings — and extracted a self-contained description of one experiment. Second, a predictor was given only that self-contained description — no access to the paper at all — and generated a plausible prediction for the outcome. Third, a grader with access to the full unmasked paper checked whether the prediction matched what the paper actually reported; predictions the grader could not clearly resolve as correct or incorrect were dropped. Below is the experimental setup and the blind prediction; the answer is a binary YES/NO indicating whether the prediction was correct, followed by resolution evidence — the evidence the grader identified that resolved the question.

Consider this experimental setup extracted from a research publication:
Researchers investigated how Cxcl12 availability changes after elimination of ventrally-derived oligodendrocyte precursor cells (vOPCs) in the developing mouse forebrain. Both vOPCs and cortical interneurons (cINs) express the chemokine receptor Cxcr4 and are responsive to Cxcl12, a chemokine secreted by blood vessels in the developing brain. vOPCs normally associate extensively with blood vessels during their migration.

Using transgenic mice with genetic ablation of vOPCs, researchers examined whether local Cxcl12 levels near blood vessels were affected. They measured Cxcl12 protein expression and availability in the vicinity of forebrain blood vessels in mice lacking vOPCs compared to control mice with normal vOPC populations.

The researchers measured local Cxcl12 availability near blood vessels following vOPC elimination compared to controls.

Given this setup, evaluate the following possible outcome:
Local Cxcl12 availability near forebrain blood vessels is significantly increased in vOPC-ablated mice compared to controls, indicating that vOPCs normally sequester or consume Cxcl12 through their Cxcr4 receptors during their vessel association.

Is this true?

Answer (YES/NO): NO